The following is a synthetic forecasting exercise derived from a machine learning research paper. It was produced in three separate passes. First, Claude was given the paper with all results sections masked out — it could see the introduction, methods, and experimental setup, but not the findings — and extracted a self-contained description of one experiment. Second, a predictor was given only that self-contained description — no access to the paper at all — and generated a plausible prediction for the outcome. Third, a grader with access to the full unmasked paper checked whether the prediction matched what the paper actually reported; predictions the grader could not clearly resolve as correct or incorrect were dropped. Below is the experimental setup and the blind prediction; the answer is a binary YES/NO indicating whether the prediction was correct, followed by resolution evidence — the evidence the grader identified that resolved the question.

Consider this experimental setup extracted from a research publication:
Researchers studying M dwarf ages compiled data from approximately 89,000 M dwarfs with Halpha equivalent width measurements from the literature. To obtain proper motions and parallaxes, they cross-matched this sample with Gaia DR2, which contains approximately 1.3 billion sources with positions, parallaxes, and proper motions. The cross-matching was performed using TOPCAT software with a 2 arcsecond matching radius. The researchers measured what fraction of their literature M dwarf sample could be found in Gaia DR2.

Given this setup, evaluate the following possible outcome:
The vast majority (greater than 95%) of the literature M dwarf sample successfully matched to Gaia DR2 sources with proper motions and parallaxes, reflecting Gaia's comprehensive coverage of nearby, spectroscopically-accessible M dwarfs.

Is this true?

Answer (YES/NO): YES